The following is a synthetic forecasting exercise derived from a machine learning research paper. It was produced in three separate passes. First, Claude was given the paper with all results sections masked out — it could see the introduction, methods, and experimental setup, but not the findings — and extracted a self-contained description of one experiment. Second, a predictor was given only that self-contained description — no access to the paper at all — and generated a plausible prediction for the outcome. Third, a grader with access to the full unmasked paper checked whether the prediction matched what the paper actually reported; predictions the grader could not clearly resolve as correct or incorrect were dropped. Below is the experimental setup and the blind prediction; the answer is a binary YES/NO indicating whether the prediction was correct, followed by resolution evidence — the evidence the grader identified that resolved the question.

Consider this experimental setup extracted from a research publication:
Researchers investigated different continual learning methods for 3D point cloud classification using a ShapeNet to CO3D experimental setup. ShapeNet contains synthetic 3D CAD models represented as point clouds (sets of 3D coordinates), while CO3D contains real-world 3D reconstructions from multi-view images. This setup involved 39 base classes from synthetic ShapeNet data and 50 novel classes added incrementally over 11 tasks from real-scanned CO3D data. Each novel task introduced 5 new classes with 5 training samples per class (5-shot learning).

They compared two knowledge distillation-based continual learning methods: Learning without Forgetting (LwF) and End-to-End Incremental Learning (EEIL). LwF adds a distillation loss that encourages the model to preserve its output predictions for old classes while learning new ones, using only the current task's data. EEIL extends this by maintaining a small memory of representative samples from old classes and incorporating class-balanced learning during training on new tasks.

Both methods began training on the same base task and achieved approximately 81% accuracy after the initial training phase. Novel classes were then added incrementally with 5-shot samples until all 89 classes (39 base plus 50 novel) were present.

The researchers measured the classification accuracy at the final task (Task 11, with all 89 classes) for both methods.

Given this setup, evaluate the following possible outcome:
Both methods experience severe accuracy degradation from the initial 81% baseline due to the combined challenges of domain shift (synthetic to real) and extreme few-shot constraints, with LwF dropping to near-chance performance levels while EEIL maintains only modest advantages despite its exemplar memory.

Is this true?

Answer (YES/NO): NO